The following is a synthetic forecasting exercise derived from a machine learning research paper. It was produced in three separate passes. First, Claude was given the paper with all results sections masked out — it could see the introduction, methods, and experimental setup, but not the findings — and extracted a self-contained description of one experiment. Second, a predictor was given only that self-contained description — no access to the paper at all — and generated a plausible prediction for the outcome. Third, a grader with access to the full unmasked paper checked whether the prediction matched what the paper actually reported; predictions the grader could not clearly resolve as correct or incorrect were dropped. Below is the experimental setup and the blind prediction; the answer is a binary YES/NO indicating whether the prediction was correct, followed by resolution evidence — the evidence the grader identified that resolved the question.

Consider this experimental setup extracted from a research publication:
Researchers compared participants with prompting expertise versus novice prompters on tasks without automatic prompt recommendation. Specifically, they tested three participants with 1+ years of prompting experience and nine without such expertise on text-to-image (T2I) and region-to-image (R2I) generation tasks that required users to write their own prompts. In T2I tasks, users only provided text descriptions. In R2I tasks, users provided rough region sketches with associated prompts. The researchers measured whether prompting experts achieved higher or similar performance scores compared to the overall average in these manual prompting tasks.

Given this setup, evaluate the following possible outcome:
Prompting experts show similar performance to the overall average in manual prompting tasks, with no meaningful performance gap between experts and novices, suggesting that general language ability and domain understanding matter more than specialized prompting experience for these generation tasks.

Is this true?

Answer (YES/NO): NO